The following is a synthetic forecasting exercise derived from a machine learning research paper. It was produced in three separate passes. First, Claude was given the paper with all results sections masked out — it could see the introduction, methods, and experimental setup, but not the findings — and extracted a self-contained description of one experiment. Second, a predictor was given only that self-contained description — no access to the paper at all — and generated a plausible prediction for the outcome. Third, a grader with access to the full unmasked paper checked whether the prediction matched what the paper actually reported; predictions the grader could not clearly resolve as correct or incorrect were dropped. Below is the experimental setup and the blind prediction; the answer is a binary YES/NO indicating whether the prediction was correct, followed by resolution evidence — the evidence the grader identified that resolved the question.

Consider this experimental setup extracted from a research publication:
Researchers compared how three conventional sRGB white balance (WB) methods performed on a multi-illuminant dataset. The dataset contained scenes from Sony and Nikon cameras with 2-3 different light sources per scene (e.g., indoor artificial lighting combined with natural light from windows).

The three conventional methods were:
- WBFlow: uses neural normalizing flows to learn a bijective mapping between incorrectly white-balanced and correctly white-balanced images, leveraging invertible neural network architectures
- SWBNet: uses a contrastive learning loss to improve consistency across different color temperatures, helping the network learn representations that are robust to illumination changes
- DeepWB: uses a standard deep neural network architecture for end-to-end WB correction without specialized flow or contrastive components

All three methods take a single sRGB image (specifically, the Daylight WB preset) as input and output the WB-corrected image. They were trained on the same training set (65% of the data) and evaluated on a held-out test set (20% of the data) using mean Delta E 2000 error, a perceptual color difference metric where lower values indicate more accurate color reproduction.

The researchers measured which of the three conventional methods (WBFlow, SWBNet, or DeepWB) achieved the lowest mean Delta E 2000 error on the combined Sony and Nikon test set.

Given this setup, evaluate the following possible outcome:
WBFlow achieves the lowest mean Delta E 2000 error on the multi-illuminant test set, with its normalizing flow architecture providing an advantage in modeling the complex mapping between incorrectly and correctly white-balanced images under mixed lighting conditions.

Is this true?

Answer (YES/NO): NO